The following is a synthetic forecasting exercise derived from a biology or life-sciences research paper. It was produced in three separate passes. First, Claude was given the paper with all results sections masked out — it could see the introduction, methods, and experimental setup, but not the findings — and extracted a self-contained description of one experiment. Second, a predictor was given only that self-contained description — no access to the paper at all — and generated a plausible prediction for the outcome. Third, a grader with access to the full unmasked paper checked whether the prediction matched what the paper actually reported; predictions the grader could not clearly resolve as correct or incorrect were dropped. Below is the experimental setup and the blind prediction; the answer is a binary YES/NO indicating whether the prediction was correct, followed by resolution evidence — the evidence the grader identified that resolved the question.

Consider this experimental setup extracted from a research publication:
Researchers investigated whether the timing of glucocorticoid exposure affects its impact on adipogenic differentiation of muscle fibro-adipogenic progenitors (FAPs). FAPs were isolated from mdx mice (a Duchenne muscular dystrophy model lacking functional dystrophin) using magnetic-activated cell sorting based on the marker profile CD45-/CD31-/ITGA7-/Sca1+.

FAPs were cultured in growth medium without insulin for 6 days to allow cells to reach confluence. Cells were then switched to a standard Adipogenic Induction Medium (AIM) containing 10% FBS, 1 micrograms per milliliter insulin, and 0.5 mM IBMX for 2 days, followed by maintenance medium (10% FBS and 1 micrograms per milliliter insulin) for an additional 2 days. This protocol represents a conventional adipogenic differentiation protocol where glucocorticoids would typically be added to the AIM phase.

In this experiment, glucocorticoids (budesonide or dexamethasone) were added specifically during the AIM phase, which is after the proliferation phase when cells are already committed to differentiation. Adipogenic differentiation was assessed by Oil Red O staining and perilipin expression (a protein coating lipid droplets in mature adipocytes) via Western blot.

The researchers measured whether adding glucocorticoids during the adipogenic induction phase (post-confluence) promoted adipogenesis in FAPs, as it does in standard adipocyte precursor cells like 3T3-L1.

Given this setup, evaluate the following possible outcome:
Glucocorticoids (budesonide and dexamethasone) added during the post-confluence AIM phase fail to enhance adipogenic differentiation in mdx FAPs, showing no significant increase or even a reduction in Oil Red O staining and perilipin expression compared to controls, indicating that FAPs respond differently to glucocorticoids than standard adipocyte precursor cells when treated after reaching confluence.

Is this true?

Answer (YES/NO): NO